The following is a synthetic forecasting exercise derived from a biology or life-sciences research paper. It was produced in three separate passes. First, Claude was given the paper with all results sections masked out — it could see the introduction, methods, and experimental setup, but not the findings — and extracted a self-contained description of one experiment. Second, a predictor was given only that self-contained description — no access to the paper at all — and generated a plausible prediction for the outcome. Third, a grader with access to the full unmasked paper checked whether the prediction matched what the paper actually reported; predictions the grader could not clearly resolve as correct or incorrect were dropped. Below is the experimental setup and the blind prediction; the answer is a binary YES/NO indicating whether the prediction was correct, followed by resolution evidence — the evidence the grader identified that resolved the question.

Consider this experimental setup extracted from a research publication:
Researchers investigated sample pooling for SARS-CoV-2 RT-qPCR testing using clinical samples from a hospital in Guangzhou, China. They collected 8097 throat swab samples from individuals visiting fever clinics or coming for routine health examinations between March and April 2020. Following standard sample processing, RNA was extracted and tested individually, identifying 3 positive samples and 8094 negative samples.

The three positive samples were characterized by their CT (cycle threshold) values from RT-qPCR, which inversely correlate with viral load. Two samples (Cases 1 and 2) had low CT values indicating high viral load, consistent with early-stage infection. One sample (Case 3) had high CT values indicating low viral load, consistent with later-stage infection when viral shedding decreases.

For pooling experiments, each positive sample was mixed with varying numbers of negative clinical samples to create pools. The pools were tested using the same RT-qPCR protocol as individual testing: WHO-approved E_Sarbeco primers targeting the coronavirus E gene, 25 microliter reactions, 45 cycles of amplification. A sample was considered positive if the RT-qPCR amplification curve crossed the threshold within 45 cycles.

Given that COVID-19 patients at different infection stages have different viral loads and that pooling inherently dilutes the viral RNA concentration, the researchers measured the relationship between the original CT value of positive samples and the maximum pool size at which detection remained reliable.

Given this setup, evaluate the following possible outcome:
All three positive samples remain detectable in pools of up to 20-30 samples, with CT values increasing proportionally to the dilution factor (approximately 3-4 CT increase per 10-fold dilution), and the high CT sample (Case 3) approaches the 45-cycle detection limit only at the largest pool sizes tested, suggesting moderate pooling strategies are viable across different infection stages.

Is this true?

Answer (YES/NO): NO